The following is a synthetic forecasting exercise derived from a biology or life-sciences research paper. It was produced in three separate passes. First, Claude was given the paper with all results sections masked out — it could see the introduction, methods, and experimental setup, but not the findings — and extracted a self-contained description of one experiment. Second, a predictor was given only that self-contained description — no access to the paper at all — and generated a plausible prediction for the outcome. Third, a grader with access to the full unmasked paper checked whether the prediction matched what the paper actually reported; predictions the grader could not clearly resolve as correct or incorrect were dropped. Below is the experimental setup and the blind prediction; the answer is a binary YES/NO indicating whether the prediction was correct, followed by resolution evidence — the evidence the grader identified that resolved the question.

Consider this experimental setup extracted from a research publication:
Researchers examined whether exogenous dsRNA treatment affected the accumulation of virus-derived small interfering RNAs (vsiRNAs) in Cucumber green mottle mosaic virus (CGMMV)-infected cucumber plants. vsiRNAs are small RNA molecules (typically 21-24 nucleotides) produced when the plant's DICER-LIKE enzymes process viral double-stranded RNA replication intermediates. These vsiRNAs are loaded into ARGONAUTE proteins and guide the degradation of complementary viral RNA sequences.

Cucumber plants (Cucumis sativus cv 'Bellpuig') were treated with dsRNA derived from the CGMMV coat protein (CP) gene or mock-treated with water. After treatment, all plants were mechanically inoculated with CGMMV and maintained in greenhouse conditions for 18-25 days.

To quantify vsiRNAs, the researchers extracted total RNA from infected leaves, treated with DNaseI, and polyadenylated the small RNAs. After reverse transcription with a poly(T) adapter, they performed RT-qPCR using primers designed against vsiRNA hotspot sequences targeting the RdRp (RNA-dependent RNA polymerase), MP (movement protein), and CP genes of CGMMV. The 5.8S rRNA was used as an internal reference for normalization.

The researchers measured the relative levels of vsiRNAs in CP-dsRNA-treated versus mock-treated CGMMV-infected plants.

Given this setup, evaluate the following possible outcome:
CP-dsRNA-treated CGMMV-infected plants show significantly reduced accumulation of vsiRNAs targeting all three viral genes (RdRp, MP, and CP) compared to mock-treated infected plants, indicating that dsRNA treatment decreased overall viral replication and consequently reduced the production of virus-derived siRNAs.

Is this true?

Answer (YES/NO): YES